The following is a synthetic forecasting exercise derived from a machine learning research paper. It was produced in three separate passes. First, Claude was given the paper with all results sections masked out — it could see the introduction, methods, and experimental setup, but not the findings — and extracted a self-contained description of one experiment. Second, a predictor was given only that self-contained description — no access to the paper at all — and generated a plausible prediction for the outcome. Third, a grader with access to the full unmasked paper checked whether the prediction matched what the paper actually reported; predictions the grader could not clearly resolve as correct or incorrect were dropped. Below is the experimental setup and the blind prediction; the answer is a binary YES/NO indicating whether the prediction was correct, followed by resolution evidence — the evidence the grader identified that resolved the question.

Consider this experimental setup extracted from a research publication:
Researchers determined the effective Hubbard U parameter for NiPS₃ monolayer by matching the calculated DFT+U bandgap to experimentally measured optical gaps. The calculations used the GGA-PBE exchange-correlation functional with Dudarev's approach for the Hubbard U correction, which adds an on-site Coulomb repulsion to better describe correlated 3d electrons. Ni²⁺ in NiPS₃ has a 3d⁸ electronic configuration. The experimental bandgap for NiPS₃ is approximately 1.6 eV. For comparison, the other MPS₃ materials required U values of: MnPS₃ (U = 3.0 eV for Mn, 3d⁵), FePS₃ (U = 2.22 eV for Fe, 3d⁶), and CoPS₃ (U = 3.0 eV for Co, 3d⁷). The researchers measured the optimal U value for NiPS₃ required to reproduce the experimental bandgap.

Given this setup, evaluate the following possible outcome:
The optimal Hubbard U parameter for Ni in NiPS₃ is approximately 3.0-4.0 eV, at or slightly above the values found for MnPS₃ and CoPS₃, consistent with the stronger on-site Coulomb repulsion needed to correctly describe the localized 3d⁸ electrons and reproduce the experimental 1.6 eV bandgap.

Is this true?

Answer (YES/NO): NO